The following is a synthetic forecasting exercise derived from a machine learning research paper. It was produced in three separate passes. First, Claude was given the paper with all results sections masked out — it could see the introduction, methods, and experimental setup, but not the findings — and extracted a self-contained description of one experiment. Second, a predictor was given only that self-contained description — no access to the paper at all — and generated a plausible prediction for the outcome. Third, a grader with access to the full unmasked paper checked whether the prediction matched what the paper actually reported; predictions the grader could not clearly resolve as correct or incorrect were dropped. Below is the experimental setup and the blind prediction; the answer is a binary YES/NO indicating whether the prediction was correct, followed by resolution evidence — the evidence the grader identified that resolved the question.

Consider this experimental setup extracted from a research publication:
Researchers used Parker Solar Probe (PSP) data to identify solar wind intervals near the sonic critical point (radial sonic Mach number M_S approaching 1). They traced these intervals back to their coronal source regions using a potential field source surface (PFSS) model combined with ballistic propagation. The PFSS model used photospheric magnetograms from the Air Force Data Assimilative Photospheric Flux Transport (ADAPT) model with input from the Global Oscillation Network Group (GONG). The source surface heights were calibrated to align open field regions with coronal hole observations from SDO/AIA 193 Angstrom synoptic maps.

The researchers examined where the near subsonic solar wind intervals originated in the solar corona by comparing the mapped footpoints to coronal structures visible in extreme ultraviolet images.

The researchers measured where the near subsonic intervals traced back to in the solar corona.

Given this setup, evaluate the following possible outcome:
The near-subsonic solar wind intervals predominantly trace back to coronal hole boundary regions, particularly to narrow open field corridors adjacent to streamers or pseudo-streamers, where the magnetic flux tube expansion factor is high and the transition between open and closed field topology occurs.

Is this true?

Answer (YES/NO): YES